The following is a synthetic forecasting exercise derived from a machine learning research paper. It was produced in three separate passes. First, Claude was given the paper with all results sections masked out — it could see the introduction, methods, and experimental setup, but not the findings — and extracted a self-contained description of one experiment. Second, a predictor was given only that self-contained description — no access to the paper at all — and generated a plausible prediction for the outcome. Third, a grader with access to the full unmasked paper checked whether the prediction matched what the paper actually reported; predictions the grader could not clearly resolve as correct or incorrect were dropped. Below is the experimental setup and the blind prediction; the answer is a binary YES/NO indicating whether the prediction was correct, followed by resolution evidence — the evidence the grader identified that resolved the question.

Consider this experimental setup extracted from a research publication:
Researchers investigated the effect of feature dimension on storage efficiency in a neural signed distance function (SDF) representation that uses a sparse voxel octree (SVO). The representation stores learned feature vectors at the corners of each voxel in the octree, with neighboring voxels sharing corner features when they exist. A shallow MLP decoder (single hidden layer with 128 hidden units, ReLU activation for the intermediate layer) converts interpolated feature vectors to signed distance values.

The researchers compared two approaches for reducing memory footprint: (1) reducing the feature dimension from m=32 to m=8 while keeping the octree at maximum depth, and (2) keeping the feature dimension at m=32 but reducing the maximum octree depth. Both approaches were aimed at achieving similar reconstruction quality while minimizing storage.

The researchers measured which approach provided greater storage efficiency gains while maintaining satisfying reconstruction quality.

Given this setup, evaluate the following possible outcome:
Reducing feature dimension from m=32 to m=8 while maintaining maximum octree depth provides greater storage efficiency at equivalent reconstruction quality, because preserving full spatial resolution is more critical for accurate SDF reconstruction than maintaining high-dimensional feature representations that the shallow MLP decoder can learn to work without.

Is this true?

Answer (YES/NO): NO